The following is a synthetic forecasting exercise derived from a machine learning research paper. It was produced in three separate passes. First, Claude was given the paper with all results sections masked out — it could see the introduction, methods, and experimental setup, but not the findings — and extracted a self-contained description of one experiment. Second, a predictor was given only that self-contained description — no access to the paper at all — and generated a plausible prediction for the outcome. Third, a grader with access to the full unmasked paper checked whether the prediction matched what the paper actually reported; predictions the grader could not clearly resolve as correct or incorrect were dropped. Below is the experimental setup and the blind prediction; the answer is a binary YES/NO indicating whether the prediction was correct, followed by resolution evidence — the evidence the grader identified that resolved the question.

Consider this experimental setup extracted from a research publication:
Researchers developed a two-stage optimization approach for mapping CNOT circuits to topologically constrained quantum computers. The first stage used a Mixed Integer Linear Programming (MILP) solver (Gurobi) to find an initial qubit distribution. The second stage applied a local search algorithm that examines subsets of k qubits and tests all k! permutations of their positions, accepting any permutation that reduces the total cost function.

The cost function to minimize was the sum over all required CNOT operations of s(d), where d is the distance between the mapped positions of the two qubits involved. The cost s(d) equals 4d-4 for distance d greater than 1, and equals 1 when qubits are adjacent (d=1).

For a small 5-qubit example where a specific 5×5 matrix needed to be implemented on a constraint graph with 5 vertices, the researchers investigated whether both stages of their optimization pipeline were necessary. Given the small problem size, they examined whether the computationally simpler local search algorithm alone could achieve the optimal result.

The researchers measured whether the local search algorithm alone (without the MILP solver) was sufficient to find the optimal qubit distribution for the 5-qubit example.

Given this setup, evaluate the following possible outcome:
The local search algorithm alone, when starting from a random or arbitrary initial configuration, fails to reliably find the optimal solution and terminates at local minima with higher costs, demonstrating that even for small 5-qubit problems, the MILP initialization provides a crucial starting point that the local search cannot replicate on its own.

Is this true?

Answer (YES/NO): NO